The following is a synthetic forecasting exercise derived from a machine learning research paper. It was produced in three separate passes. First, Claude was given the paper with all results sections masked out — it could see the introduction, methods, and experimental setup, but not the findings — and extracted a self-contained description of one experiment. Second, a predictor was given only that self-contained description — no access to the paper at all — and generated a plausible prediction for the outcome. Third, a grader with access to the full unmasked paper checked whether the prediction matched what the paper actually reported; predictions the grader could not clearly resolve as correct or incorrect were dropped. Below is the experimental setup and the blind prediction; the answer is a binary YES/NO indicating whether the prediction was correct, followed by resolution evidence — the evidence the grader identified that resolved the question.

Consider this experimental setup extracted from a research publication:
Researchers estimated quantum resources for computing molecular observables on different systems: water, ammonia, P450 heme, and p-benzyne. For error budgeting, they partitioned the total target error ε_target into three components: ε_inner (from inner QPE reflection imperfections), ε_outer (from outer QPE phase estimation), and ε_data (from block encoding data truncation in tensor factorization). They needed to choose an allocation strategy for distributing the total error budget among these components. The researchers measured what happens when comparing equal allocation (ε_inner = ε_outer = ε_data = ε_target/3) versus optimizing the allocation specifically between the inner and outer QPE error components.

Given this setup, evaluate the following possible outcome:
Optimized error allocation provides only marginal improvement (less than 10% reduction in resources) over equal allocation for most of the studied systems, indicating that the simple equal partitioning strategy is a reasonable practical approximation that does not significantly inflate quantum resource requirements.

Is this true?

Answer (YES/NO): YES